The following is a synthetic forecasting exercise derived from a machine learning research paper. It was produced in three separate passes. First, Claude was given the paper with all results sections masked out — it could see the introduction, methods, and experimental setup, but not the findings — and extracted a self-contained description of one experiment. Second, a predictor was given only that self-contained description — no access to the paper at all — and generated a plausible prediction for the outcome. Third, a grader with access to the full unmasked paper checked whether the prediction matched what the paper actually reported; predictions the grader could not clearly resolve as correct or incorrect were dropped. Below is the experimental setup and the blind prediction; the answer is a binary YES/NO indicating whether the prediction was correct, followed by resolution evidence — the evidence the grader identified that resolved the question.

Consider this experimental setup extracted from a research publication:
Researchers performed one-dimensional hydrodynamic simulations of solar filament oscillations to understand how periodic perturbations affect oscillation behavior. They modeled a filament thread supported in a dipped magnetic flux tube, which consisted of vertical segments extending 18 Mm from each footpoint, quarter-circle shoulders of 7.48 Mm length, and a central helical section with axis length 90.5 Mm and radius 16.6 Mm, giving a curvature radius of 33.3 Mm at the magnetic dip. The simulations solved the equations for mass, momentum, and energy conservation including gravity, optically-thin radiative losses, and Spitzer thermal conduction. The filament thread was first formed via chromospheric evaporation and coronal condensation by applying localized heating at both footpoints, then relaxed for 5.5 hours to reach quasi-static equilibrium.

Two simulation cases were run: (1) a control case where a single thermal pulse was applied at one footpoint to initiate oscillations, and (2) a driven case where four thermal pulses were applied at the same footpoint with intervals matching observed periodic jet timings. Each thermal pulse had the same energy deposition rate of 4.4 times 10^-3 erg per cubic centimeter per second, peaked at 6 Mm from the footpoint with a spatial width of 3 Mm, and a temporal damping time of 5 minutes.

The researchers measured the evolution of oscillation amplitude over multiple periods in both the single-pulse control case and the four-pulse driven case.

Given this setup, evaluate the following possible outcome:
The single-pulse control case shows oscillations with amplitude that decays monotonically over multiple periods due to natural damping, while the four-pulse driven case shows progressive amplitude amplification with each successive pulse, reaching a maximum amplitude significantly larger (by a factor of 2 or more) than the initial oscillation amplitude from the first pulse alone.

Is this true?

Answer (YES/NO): NO